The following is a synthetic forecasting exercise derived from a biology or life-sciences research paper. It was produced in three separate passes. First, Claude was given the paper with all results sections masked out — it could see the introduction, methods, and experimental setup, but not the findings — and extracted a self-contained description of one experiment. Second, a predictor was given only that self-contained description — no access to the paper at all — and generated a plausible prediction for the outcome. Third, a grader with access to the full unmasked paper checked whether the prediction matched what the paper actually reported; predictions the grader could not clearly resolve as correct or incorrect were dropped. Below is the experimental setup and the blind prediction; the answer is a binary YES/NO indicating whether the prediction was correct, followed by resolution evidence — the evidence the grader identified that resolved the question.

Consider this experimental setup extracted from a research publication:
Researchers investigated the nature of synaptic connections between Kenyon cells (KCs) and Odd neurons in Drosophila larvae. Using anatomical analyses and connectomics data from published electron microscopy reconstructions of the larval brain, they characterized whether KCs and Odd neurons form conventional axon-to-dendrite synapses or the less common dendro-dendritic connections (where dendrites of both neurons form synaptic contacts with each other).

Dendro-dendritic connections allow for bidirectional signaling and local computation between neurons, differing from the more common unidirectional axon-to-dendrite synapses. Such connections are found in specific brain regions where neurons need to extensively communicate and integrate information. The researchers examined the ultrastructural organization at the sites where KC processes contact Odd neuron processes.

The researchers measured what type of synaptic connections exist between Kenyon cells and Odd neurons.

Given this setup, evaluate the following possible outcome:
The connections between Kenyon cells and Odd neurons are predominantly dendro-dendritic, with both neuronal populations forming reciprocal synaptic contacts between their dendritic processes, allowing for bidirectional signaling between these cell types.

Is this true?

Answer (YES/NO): NO